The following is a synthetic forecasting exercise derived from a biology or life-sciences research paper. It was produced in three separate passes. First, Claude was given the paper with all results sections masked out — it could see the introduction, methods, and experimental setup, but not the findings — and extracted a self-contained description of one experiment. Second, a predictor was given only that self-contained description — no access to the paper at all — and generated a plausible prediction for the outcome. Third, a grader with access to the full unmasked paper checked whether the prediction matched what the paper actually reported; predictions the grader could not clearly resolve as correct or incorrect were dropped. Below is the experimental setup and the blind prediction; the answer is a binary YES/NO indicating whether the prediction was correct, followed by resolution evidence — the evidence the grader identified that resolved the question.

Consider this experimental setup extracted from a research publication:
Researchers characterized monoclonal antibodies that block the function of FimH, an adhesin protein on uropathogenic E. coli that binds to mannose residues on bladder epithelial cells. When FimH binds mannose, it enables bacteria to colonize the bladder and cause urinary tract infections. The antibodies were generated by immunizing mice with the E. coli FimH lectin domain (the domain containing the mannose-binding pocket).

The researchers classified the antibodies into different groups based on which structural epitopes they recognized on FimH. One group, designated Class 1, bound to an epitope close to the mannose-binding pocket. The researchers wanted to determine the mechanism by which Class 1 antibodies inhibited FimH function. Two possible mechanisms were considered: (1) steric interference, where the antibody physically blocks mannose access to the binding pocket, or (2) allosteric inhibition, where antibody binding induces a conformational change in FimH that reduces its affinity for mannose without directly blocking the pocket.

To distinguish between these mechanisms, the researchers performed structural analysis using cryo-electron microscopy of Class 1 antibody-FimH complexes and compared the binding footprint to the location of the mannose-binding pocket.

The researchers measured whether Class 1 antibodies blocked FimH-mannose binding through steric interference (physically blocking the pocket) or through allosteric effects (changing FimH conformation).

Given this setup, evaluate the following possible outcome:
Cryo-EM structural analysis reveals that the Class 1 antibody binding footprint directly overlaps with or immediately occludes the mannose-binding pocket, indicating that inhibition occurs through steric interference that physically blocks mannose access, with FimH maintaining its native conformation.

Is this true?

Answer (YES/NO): NO